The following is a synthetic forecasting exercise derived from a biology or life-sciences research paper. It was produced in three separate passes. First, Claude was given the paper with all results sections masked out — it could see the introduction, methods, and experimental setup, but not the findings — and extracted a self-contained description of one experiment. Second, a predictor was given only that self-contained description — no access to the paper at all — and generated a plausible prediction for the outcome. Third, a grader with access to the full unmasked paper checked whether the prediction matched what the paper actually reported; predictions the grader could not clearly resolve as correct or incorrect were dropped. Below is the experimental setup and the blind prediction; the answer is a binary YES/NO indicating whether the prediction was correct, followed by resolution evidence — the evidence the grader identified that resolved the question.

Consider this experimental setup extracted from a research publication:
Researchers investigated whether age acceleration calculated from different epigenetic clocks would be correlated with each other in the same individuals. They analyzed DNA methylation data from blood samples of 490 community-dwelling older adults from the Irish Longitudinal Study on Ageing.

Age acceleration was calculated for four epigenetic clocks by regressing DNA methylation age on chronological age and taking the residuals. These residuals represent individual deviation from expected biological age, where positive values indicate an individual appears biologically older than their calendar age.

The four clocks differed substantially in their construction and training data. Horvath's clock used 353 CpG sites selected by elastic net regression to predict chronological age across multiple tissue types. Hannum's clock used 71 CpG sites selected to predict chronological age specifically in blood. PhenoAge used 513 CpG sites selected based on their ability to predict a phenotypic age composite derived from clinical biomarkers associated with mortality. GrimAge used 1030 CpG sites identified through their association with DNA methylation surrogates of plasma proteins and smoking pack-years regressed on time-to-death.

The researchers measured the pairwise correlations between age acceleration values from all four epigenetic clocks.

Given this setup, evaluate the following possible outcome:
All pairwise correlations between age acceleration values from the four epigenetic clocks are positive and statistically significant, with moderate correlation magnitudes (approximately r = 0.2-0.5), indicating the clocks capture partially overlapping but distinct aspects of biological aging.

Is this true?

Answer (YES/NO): NO